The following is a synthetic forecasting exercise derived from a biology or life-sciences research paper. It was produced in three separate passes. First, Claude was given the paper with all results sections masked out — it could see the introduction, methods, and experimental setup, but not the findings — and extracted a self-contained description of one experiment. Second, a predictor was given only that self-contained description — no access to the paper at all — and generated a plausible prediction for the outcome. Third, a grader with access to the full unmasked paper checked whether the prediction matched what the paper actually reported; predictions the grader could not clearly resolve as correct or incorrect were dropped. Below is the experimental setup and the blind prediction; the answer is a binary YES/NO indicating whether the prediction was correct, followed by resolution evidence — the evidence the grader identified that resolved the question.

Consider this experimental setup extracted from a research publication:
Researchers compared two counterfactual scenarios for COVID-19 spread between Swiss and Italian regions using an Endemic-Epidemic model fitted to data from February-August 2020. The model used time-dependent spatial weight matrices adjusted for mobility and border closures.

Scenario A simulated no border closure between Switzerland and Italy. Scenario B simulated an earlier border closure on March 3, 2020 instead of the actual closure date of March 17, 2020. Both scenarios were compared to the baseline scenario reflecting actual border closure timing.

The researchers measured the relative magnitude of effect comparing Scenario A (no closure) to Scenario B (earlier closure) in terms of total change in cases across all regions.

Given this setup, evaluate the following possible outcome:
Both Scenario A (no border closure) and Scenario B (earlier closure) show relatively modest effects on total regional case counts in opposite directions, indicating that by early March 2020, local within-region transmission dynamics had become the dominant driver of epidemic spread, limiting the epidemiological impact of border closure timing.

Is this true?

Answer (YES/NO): NO